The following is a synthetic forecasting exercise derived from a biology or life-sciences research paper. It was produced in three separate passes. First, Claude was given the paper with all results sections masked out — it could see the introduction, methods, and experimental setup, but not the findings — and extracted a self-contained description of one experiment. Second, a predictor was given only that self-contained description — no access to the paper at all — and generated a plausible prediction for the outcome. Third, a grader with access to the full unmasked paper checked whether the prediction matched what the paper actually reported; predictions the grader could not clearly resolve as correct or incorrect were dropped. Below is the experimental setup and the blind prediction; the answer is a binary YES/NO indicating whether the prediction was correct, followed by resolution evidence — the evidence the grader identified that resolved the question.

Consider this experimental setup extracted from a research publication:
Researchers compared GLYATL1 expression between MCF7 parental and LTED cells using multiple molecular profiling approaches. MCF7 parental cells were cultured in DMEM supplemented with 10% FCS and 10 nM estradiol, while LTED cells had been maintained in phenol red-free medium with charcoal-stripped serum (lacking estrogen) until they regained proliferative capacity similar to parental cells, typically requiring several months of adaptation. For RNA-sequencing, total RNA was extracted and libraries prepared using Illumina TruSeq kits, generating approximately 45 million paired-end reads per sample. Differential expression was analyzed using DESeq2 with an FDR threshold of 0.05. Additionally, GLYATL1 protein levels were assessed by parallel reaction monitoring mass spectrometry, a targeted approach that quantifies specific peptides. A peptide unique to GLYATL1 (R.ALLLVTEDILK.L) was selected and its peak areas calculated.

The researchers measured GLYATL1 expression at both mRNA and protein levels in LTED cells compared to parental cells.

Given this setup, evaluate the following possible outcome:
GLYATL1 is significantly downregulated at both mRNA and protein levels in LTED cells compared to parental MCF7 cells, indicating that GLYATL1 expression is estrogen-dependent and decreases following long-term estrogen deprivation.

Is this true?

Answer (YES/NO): NO